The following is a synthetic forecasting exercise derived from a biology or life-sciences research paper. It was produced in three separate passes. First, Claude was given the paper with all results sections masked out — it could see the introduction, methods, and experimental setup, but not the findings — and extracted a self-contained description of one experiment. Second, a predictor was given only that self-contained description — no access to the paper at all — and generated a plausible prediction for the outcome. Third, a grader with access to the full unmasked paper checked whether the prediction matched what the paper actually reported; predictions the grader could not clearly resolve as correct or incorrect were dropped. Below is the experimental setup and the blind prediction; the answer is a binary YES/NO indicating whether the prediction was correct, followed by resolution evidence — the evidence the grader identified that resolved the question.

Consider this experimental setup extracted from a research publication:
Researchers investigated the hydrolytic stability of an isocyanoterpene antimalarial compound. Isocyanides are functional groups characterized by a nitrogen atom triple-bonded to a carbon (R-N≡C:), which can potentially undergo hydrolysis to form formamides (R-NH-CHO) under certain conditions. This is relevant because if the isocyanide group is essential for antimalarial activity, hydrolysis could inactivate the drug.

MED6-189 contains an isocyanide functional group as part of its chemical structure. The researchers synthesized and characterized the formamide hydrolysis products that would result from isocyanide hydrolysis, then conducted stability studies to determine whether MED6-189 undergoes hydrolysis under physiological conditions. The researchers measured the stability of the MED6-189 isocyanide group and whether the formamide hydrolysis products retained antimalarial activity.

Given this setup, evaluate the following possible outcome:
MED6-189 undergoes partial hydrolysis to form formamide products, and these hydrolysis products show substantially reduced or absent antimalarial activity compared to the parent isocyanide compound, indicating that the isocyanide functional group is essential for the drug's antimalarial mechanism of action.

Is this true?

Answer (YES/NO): NO